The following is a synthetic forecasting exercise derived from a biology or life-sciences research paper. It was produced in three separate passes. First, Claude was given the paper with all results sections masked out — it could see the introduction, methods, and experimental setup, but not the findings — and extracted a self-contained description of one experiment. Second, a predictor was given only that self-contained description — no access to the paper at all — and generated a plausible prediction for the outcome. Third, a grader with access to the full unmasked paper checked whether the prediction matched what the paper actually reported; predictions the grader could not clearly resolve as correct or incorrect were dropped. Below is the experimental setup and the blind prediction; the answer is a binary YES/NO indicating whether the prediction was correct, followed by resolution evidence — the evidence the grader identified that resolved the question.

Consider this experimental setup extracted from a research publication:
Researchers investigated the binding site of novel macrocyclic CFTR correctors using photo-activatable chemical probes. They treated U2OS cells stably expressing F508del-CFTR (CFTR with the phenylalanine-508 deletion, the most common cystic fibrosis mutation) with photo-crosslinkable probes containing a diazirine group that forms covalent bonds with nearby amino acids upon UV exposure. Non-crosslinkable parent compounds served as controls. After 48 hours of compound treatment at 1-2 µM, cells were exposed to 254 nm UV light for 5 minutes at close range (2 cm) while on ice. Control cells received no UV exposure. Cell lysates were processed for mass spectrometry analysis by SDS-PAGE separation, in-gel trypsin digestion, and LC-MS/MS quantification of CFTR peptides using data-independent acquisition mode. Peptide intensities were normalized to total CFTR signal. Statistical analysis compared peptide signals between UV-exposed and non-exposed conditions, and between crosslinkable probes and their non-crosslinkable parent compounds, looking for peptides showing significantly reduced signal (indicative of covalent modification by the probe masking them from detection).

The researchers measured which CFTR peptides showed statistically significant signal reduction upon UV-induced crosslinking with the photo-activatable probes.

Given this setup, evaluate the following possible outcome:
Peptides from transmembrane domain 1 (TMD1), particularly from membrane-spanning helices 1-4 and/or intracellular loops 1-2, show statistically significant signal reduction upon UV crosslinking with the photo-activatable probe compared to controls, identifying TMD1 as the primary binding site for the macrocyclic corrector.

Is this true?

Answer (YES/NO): NO